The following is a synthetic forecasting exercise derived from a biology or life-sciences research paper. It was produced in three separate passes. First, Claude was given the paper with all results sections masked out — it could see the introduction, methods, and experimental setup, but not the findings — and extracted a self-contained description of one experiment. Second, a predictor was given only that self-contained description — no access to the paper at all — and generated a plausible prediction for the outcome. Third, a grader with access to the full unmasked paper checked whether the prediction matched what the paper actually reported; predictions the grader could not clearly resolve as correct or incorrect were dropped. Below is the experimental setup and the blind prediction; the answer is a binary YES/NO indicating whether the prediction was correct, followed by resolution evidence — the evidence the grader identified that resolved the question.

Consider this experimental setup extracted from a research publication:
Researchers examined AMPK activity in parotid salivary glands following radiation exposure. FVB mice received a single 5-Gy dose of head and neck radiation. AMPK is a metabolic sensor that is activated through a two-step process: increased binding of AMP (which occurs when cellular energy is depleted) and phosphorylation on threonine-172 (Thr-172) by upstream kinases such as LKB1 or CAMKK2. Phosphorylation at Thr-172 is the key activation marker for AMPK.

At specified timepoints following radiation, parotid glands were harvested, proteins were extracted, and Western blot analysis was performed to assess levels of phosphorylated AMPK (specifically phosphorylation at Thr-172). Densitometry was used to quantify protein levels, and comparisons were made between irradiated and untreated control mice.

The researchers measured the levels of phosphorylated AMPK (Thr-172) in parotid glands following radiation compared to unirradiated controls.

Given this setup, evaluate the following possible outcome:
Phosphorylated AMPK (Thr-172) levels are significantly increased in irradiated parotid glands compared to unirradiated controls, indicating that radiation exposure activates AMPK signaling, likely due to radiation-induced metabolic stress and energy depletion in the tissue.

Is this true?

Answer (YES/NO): NO